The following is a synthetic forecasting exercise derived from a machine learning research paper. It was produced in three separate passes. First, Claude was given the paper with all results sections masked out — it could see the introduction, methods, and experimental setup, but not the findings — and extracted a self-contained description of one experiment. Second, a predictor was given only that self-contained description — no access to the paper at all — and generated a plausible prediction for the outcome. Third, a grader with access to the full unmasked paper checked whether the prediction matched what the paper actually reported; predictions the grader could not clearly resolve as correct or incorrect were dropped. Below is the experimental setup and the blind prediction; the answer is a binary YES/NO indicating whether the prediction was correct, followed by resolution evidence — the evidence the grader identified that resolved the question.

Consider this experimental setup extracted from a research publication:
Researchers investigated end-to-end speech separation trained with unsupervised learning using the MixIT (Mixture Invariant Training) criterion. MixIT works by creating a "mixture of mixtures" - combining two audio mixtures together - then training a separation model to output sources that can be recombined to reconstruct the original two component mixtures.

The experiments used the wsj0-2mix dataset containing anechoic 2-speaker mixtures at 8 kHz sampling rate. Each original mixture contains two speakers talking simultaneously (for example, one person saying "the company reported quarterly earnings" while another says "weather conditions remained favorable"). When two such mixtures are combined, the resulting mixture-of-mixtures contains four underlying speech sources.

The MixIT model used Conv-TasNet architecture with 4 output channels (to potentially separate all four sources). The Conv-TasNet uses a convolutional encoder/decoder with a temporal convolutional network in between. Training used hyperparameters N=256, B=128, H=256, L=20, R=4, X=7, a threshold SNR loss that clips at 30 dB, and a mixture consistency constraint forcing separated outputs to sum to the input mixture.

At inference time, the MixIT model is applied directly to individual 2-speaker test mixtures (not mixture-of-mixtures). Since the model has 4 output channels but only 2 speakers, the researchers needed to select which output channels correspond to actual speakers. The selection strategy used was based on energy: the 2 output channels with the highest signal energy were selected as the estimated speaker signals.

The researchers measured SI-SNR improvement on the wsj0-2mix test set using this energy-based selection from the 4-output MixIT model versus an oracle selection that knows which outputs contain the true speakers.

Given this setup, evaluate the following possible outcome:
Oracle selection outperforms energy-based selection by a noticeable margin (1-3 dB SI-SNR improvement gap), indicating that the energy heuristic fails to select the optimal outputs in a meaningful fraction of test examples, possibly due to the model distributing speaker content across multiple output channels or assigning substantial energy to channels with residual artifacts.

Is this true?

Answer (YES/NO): NO